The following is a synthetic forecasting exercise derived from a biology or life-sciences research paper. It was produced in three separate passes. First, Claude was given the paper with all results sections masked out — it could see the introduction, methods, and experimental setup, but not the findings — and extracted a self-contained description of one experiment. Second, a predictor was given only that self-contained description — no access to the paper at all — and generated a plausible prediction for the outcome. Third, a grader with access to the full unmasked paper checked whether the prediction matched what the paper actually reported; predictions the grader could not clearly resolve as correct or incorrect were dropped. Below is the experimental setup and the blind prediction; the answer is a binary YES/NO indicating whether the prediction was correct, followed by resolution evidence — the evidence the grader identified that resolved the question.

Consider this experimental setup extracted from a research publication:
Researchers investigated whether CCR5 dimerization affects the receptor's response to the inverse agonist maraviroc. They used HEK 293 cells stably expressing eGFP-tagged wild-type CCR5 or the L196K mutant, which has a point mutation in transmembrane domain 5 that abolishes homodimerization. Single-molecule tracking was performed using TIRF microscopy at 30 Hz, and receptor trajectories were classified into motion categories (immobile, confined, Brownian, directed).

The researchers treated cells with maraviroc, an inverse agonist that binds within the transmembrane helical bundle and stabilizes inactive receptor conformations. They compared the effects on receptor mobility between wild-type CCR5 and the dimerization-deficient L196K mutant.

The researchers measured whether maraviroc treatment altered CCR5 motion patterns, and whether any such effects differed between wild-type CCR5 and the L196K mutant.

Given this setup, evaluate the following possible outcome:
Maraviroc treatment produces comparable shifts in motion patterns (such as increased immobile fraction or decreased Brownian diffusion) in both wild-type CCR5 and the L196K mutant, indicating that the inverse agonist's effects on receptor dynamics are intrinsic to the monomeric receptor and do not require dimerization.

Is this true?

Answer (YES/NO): NO